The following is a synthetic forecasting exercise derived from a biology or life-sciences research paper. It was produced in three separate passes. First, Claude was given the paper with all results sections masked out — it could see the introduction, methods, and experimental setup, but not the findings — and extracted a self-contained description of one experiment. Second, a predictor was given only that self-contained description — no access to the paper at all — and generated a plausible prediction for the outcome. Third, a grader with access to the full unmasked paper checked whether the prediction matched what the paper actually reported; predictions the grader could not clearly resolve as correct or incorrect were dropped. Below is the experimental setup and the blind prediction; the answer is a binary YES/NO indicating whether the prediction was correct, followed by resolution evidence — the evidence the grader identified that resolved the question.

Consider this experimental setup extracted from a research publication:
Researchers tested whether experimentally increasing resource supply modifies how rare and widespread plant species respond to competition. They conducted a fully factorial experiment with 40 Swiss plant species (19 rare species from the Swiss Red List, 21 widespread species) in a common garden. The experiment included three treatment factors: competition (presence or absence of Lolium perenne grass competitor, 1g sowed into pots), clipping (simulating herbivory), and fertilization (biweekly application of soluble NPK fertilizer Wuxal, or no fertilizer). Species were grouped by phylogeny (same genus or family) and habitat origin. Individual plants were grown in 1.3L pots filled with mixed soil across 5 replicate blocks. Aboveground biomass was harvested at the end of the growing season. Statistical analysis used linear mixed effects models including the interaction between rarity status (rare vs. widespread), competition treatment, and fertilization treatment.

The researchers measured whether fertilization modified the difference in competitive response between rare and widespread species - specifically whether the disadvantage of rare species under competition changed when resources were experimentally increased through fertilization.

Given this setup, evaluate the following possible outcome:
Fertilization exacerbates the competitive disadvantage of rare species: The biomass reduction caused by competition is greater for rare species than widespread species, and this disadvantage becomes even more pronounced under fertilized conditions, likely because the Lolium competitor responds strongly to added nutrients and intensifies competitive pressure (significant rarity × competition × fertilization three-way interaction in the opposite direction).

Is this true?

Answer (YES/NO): NO